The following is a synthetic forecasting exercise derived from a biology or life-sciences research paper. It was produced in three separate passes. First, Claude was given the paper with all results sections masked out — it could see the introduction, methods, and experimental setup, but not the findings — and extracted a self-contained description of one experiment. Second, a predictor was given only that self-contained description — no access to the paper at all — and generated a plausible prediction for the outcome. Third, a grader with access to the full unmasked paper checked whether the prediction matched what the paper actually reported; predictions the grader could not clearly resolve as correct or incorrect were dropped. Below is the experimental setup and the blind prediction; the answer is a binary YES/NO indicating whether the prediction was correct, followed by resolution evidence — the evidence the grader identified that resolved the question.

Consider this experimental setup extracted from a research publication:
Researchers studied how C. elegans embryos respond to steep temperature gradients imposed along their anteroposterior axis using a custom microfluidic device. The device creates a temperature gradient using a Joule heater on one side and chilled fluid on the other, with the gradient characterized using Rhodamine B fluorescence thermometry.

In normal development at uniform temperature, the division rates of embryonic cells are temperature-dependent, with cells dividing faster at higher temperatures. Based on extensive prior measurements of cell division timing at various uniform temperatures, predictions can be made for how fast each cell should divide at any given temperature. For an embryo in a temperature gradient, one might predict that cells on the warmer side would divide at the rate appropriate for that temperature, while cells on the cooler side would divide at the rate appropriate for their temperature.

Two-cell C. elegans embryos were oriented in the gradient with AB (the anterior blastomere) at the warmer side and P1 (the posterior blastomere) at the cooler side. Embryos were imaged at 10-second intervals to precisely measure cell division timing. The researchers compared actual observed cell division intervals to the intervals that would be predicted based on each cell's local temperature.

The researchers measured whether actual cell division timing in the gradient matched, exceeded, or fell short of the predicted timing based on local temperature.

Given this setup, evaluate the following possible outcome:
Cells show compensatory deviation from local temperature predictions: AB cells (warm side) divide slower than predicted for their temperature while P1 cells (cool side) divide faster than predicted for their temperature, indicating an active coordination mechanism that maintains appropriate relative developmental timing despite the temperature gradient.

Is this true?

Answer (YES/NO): NO